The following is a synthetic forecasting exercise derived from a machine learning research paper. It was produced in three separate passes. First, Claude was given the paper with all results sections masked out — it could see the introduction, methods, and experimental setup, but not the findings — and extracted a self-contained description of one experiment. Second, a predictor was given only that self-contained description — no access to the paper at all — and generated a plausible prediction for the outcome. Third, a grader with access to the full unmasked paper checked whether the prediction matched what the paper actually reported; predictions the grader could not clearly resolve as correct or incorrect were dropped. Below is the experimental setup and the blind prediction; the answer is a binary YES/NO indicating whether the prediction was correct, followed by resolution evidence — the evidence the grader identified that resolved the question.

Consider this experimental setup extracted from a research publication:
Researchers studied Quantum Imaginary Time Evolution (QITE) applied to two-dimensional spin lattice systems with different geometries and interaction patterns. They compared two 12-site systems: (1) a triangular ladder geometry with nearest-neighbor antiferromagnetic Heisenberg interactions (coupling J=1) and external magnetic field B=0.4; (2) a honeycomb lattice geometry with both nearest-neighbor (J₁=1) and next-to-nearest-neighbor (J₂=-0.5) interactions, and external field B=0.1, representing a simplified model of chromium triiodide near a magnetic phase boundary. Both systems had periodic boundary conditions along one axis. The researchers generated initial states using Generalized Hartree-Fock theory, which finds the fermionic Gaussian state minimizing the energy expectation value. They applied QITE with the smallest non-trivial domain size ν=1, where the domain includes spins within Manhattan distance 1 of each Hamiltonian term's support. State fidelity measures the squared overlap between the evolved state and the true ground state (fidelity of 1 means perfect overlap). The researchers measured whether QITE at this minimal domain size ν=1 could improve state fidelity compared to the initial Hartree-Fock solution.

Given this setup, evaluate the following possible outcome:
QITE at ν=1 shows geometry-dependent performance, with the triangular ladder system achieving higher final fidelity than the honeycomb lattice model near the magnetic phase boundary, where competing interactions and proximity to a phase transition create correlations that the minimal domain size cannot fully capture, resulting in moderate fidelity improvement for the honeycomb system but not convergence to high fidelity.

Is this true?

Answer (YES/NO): NO